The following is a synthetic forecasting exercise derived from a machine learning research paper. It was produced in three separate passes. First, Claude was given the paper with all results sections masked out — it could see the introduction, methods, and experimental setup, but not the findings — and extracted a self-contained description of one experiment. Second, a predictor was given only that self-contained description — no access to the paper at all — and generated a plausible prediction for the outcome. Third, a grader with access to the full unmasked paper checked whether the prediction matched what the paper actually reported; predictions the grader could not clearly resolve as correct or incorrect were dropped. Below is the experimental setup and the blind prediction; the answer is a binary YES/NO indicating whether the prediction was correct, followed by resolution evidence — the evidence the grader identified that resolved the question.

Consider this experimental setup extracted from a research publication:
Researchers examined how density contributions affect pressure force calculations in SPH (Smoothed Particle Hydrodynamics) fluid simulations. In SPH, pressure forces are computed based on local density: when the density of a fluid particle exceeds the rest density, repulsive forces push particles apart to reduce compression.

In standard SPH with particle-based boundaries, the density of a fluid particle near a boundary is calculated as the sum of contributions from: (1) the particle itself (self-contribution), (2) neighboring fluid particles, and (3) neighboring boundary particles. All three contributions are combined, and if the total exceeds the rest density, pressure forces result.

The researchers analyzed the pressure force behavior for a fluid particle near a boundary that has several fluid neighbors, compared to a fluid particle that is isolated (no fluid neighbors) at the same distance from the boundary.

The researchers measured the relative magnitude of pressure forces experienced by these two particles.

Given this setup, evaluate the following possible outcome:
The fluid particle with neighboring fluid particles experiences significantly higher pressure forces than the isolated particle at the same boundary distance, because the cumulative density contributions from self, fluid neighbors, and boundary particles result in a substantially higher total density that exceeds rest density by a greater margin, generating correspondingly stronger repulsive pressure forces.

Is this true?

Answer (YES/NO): YES